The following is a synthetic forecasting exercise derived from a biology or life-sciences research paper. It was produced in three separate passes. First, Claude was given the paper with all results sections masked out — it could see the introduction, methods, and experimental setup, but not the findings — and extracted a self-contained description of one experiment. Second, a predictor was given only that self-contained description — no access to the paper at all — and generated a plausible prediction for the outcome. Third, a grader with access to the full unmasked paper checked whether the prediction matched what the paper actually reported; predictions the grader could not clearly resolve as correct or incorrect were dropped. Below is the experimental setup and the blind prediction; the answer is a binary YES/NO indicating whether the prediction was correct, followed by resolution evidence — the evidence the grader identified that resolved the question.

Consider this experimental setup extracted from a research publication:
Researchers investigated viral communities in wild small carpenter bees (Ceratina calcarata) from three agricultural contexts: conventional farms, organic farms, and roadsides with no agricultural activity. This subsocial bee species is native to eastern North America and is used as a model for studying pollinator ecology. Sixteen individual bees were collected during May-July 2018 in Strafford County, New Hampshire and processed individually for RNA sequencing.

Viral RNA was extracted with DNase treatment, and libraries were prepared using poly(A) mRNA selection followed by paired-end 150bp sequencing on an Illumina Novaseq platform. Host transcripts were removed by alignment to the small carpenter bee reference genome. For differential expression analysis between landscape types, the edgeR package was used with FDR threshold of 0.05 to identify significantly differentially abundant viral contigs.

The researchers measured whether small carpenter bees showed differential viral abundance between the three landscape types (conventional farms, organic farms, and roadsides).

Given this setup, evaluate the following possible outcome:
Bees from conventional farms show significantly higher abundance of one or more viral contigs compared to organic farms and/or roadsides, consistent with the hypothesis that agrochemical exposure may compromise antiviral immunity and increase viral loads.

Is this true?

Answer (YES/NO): NO